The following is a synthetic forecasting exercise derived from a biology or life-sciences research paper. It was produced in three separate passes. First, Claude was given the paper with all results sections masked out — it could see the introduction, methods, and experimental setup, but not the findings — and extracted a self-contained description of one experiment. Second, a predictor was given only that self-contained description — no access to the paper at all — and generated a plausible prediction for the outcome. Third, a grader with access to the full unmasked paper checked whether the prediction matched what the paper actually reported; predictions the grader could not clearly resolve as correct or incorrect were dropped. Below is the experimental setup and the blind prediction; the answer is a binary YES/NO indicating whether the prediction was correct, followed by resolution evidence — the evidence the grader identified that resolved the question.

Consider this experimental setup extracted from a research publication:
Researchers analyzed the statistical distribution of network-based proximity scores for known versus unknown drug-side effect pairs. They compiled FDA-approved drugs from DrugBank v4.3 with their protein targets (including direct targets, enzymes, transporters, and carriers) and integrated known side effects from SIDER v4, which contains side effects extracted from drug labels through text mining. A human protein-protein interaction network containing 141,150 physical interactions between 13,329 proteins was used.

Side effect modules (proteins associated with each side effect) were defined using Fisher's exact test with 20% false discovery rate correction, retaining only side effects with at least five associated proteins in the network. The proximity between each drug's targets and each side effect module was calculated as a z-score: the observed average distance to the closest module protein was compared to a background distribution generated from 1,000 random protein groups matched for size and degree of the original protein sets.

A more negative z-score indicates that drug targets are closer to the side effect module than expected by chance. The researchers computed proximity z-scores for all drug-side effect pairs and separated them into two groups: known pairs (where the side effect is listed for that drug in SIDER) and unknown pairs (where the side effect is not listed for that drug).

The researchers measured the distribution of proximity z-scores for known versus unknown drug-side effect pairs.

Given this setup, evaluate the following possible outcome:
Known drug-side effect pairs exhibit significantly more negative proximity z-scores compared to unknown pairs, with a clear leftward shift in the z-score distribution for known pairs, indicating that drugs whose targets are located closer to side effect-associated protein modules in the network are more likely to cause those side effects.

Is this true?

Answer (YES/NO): YES